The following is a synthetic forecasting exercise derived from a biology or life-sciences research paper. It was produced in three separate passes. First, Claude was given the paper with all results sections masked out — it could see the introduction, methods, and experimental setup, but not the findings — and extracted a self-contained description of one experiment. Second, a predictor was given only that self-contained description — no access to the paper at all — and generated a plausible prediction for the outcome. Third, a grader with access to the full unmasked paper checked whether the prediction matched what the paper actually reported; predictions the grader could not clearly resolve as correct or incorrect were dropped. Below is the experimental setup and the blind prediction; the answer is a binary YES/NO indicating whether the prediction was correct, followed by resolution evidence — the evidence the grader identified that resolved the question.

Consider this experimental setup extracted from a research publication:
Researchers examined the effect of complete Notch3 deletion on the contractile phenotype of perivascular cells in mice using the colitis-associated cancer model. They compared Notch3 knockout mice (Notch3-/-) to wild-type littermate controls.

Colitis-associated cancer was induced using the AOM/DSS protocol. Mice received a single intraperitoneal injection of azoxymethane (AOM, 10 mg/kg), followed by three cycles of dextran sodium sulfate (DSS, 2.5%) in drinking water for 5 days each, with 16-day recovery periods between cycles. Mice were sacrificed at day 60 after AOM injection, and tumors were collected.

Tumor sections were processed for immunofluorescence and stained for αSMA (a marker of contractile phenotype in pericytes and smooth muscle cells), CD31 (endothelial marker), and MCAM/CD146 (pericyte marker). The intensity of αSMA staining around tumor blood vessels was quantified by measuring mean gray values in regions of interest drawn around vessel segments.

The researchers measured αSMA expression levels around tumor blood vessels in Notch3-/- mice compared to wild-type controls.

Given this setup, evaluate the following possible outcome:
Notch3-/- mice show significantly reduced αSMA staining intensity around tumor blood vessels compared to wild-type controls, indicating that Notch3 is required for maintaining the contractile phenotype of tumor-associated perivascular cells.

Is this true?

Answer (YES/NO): NO